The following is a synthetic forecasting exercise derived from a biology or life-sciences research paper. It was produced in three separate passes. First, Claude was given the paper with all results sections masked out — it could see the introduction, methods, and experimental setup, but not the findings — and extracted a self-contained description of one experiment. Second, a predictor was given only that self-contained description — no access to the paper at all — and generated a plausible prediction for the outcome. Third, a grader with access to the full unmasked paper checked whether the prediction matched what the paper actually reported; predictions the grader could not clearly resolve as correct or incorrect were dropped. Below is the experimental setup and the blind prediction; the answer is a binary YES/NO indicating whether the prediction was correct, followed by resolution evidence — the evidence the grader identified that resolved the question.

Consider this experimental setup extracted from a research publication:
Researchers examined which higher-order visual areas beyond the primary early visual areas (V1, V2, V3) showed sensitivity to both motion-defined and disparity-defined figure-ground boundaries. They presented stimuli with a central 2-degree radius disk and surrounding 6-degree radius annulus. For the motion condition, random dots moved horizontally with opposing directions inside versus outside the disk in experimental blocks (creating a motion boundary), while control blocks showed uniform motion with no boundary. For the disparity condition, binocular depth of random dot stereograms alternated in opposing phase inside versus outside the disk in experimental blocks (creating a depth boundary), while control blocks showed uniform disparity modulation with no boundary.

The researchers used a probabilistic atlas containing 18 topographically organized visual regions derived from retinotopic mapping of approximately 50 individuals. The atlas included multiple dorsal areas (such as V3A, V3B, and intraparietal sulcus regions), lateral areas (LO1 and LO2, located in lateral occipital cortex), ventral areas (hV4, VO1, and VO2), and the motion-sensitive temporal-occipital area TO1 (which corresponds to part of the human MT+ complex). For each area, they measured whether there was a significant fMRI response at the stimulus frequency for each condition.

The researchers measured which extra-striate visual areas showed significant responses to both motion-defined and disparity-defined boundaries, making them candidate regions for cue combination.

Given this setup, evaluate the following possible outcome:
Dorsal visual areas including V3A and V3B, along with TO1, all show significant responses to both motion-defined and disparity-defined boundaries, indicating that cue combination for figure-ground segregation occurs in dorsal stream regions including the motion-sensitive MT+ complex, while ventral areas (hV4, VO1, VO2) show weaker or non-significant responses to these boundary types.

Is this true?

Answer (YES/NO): NO